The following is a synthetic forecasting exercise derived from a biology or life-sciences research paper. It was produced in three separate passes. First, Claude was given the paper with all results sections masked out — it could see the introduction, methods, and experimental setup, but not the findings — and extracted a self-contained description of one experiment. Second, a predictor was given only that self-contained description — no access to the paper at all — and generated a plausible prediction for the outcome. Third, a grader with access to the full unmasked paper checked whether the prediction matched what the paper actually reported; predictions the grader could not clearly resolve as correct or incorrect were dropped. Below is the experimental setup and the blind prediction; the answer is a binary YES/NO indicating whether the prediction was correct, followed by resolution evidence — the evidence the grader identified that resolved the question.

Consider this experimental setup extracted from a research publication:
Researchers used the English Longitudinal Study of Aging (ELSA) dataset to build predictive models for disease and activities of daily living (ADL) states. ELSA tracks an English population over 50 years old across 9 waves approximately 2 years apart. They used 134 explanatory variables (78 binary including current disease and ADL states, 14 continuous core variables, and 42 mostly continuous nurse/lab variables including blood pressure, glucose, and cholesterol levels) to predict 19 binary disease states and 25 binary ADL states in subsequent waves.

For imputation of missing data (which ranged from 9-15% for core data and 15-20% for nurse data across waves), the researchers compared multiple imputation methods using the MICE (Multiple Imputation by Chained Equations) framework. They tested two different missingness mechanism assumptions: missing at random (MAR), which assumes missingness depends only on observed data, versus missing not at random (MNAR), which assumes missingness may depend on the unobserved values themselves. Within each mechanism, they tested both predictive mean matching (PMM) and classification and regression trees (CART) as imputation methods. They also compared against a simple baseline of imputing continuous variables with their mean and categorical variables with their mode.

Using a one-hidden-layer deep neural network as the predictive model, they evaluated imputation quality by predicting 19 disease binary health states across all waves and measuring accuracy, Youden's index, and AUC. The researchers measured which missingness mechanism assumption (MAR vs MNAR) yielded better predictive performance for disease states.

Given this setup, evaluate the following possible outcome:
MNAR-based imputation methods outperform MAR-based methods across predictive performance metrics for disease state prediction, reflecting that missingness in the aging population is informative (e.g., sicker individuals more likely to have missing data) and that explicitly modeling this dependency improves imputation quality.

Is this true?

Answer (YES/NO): YES